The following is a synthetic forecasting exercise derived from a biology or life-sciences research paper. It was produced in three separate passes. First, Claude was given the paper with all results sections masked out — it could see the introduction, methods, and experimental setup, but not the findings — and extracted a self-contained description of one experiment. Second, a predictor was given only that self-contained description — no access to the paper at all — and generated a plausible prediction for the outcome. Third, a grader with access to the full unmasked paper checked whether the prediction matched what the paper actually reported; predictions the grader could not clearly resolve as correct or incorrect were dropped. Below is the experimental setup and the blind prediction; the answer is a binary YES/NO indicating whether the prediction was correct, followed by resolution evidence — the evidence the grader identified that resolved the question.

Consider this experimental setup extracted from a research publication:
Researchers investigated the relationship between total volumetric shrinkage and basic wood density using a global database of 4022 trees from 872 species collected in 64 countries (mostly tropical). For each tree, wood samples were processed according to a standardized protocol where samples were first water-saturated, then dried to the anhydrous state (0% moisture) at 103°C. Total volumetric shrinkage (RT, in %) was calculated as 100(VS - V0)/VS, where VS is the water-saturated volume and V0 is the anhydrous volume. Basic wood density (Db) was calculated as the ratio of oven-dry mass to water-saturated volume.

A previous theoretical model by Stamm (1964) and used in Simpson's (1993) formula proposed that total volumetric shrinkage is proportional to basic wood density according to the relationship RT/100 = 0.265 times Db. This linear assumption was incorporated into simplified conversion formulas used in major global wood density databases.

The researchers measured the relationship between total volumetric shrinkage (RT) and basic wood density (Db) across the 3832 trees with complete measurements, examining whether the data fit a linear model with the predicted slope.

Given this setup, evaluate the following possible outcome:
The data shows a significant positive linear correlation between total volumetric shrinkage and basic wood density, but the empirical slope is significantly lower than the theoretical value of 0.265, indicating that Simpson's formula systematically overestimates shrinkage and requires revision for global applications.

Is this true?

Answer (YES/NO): YES